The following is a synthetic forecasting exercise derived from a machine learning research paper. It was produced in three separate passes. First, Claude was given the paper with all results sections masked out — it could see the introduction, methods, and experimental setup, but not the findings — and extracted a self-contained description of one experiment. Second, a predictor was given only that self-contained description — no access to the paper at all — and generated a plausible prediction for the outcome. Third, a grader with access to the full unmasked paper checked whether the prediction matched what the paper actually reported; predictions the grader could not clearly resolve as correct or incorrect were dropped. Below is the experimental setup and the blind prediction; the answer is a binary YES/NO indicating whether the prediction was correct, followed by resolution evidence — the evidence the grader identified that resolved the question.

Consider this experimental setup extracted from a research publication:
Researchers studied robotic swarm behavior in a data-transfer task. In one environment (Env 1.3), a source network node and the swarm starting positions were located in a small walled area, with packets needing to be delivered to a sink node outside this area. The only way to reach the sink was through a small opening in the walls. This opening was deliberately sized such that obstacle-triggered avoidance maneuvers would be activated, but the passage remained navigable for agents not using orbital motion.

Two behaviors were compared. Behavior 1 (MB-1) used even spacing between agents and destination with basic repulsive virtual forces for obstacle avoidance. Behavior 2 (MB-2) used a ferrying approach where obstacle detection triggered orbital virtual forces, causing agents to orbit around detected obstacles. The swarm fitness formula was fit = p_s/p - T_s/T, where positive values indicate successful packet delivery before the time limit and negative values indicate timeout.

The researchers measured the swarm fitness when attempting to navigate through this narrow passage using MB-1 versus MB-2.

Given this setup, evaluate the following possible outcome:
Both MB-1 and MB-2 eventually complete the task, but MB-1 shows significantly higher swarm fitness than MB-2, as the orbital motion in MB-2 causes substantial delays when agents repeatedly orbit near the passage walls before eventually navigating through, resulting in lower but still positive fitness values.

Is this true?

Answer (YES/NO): NO